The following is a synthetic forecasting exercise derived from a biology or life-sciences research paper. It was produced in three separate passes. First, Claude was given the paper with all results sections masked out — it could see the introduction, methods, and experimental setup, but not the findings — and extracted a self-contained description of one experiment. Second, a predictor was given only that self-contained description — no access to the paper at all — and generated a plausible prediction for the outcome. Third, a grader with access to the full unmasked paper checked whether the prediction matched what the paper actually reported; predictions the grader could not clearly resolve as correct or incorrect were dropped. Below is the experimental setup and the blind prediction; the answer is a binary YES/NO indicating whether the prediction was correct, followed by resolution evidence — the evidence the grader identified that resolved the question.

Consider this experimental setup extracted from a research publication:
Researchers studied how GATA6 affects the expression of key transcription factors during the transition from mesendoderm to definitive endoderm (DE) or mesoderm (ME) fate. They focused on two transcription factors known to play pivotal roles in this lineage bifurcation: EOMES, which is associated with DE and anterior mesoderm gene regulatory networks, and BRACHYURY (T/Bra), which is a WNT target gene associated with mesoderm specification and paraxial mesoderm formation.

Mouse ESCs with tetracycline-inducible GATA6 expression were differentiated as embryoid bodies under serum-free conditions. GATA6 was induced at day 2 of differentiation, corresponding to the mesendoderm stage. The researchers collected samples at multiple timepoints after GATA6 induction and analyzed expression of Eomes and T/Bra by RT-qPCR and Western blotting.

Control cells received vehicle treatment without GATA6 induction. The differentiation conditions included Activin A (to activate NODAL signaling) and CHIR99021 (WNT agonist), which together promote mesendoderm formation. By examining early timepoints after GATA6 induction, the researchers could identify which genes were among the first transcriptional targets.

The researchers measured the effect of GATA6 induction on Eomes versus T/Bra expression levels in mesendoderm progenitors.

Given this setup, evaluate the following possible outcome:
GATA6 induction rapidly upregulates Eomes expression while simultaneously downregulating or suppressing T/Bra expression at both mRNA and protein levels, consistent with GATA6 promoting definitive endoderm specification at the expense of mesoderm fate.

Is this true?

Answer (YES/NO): YES